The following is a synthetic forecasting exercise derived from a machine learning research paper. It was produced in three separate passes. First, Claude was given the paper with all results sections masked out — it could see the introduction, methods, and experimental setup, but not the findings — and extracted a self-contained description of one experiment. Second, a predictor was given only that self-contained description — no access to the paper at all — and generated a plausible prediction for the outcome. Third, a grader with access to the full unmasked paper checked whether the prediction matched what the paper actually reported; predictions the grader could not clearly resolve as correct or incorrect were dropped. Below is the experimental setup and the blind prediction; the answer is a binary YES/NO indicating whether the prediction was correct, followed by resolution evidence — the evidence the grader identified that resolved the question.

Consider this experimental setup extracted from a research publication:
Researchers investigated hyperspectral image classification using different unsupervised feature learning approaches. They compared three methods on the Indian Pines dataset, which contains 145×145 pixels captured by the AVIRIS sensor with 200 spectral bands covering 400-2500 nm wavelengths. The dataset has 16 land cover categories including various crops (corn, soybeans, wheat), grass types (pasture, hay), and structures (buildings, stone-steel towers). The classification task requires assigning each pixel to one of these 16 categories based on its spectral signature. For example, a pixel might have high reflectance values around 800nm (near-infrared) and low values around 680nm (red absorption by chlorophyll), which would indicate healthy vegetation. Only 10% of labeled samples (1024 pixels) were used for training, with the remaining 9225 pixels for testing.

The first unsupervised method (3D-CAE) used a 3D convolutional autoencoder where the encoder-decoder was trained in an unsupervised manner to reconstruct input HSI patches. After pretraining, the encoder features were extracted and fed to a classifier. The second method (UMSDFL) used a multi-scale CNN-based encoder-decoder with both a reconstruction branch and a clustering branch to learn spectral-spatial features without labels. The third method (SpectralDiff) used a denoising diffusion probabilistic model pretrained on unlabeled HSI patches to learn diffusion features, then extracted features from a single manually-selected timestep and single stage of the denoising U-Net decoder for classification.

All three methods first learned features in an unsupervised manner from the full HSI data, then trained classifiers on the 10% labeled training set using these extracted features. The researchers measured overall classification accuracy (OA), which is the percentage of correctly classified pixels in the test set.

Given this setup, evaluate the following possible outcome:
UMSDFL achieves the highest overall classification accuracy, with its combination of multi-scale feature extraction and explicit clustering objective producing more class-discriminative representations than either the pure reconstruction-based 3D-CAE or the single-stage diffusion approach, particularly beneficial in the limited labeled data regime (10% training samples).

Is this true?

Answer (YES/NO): NO